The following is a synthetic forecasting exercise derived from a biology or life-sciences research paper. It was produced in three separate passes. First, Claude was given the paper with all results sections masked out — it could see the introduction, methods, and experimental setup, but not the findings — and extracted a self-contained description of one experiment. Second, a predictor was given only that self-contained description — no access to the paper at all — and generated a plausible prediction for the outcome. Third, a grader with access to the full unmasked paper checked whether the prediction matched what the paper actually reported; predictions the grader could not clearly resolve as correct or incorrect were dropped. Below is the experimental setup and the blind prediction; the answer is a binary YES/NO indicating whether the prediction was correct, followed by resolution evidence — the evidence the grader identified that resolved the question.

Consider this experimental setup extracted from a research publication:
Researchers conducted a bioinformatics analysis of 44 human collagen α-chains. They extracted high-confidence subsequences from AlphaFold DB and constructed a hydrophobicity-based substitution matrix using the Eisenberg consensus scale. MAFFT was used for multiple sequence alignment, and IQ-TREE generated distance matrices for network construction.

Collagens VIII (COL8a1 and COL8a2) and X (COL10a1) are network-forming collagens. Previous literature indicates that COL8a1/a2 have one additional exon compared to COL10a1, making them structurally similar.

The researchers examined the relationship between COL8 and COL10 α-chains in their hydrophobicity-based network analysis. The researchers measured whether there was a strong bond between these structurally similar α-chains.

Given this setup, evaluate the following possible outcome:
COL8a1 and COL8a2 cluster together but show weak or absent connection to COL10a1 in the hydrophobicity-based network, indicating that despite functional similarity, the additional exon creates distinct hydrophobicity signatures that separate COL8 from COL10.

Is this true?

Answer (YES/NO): NO